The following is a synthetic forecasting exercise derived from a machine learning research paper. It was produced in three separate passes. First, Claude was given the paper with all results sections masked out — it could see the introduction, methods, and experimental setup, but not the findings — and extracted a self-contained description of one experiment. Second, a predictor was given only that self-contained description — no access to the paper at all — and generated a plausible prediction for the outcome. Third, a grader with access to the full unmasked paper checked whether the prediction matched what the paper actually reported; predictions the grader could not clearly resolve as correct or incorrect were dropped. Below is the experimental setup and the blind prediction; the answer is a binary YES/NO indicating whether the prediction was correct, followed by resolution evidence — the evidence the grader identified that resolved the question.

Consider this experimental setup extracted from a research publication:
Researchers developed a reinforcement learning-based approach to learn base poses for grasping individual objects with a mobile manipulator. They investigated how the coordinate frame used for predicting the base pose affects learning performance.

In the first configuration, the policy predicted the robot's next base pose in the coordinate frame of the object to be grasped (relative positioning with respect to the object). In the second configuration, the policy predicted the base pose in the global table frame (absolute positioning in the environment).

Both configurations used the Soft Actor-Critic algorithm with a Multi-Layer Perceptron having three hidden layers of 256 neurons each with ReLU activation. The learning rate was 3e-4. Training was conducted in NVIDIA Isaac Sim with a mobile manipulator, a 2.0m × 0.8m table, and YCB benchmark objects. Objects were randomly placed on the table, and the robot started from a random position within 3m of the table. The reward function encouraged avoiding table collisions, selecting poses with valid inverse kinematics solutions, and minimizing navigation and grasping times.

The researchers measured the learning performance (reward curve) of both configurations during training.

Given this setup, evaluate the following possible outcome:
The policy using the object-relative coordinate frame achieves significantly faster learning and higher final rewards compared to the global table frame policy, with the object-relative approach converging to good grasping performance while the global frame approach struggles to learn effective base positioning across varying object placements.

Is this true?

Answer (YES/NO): NO